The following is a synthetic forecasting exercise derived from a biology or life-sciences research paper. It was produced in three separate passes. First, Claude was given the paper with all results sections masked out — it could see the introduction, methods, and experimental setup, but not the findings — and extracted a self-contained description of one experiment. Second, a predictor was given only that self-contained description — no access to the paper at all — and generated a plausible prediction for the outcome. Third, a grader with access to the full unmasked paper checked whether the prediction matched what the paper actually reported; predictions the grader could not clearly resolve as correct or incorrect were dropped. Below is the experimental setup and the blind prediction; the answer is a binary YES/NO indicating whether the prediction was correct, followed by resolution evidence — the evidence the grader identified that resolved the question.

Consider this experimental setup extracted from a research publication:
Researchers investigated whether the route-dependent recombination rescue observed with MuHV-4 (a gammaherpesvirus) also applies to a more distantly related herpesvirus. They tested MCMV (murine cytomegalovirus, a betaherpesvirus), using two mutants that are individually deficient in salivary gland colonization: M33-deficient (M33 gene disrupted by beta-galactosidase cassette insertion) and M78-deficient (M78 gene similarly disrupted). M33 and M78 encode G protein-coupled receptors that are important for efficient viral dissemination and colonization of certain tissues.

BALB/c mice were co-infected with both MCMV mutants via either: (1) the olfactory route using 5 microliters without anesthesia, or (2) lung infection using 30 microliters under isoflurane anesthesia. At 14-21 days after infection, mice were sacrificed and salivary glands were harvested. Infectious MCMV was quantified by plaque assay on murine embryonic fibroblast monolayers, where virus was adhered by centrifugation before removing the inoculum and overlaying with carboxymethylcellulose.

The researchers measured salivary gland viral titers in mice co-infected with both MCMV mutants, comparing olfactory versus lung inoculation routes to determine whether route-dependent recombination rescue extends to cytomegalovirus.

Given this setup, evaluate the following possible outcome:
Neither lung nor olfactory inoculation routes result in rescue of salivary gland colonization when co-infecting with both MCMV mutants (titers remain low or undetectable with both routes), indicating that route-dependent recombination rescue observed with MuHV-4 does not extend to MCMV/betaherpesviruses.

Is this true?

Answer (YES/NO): NO